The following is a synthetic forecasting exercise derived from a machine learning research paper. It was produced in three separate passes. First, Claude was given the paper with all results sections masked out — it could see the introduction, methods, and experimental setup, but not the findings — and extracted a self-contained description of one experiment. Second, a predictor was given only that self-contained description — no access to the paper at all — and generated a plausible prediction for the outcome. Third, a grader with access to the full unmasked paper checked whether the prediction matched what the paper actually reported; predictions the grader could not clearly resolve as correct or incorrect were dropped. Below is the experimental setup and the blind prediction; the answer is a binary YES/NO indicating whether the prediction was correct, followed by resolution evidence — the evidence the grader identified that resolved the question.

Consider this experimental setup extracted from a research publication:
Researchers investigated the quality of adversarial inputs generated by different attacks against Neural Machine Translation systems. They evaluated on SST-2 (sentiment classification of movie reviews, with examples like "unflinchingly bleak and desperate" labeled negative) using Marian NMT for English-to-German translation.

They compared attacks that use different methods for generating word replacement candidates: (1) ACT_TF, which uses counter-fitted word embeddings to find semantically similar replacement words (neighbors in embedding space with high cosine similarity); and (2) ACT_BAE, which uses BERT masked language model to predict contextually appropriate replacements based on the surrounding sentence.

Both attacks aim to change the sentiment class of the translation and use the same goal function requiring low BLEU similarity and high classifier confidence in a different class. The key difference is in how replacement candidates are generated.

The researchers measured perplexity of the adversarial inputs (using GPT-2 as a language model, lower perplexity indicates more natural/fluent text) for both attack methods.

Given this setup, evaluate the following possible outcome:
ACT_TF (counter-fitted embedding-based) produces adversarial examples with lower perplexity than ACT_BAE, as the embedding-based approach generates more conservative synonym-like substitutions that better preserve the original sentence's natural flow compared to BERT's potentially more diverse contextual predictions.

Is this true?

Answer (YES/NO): NO